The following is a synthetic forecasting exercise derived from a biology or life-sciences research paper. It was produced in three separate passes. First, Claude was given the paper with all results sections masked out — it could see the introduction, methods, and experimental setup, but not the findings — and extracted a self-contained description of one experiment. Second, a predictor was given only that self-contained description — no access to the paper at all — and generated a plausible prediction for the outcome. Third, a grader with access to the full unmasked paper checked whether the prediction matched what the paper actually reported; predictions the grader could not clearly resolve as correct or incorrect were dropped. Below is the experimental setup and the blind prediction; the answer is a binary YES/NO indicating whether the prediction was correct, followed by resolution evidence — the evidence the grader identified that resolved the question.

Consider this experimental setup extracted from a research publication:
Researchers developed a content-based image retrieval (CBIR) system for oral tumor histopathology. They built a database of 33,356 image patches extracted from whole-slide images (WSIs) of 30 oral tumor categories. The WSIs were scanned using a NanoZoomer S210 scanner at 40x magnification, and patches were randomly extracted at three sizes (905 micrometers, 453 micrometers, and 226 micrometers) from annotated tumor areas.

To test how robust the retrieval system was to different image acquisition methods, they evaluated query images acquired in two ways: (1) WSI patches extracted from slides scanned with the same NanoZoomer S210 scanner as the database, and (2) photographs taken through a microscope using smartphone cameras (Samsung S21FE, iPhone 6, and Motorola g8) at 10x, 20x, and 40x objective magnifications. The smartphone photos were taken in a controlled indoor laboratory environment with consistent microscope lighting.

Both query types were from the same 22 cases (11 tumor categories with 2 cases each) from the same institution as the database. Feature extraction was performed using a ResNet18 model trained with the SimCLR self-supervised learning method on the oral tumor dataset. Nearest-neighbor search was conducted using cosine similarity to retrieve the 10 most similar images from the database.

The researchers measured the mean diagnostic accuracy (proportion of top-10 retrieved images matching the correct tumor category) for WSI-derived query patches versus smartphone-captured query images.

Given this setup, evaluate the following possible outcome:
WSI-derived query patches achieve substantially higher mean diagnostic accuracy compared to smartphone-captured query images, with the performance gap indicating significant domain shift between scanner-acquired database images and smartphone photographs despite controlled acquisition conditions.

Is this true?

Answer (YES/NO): NO